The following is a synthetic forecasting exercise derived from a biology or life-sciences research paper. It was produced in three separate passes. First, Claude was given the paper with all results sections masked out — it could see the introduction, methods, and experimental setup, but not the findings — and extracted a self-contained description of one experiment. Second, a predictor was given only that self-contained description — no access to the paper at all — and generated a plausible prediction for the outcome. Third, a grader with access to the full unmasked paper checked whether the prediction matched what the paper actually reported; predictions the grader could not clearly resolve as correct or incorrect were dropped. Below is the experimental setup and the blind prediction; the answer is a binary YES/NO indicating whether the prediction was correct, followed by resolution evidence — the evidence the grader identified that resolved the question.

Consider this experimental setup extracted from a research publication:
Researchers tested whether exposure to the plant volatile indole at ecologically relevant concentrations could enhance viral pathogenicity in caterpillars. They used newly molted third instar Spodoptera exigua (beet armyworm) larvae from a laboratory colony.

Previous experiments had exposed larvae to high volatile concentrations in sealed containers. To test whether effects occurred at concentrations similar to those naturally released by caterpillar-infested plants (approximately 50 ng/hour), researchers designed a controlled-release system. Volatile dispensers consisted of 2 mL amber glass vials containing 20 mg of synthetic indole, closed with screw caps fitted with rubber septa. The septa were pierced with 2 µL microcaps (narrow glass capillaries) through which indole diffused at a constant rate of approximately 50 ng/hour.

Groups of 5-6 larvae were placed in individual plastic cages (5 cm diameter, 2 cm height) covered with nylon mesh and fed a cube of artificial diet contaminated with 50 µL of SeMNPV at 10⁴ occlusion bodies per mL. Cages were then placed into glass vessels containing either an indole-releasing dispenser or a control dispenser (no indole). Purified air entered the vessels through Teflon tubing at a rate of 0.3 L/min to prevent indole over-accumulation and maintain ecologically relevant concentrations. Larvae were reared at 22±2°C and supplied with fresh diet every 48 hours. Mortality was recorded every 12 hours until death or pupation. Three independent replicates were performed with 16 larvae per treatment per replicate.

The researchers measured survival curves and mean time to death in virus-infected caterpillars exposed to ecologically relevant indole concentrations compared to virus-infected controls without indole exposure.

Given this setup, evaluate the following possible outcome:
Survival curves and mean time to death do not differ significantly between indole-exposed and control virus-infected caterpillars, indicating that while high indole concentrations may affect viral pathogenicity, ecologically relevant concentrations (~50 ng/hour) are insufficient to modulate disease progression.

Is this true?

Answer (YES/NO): NO